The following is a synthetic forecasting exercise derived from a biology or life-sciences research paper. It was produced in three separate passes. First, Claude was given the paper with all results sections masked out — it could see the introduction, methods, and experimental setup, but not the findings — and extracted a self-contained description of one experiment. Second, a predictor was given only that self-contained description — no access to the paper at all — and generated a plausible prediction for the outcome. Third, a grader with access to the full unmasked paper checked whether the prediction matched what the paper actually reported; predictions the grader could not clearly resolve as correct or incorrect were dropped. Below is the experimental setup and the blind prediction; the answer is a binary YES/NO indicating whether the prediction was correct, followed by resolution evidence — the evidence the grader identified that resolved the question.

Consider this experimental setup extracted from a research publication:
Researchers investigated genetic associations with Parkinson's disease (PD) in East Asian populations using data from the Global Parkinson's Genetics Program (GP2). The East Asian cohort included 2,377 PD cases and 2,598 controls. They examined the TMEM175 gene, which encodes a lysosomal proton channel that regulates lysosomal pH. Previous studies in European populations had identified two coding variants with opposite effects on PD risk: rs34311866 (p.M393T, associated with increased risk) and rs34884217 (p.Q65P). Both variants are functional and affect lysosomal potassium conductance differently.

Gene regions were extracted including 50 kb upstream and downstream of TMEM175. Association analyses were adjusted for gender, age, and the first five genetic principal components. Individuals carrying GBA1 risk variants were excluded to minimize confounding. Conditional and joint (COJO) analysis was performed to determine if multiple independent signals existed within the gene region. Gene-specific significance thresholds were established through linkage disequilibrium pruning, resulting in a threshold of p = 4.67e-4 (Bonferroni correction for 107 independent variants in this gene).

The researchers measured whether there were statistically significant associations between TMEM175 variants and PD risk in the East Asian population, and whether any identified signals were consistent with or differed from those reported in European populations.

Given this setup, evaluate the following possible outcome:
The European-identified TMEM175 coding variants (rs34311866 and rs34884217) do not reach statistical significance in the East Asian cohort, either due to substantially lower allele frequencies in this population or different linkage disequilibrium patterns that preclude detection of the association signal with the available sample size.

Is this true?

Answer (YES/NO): YES